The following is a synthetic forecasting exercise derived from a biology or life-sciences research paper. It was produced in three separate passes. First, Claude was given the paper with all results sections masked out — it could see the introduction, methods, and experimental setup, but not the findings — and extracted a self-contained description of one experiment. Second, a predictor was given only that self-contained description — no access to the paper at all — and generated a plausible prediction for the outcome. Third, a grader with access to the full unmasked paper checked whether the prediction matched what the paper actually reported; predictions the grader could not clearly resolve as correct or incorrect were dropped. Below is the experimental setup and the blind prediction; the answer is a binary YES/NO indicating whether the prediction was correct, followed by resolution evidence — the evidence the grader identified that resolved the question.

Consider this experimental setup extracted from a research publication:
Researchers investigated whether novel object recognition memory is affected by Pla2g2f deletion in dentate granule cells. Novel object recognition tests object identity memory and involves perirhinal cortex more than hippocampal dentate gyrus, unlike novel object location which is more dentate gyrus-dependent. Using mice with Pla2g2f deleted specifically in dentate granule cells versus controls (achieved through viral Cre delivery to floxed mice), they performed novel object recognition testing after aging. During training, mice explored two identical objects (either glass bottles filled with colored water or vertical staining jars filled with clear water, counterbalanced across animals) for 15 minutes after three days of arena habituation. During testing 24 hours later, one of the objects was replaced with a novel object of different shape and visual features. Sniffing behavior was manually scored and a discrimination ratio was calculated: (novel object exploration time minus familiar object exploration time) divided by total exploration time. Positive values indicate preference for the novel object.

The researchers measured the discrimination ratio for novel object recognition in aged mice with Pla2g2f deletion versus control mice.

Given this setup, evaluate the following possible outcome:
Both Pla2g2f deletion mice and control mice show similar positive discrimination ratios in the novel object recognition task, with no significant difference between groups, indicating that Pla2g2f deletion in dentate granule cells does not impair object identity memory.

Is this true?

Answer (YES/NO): YES